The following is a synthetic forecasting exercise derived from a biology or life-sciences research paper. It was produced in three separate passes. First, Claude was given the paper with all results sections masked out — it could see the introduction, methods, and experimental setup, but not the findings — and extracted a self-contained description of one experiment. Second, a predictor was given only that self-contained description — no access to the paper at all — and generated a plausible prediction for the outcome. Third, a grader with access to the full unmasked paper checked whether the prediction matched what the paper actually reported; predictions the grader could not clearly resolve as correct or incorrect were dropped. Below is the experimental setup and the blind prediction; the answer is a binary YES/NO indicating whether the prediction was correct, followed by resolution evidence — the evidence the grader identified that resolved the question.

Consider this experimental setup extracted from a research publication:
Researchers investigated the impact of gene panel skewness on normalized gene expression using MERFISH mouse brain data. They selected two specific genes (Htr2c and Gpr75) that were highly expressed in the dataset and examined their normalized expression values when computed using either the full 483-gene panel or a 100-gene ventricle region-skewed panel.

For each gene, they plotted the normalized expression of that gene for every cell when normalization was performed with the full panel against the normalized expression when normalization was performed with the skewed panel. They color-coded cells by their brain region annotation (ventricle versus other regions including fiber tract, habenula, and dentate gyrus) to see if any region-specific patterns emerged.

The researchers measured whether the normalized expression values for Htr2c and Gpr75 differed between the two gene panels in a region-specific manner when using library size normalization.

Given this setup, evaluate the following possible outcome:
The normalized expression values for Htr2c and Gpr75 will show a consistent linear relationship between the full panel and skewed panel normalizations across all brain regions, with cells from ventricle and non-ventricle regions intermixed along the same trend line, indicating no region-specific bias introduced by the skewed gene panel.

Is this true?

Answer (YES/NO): NO